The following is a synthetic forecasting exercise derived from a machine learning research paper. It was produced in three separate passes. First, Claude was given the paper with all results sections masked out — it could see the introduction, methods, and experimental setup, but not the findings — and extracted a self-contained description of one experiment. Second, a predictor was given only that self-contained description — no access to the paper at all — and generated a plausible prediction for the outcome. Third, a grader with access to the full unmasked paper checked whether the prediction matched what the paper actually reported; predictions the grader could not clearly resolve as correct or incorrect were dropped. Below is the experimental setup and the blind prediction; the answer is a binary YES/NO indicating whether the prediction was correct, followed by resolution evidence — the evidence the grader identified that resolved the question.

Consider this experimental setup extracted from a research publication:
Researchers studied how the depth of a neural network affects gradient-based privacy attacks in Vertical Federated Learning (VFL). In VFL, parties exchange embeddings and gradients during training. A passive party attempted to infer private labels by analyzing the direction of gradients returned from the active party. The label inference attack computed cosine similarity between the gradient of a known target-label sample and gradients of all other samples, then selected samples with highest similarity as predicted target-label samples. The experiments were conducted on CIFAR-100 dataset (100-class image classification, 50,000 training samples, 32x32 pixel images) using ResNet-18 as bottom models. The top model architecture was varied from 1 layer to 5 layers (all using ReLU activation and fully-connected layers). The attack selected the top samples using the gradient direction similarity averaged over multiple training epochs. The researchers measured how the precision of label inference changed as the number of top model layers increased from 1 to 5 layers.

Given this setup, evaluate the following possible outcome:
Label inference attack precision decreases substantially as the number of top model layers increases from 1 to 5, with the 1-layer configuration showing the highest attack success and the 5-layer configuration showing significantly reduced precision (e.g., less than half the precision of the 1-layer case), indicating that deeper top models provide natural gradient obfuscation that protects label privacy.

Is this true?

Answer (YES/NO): YES